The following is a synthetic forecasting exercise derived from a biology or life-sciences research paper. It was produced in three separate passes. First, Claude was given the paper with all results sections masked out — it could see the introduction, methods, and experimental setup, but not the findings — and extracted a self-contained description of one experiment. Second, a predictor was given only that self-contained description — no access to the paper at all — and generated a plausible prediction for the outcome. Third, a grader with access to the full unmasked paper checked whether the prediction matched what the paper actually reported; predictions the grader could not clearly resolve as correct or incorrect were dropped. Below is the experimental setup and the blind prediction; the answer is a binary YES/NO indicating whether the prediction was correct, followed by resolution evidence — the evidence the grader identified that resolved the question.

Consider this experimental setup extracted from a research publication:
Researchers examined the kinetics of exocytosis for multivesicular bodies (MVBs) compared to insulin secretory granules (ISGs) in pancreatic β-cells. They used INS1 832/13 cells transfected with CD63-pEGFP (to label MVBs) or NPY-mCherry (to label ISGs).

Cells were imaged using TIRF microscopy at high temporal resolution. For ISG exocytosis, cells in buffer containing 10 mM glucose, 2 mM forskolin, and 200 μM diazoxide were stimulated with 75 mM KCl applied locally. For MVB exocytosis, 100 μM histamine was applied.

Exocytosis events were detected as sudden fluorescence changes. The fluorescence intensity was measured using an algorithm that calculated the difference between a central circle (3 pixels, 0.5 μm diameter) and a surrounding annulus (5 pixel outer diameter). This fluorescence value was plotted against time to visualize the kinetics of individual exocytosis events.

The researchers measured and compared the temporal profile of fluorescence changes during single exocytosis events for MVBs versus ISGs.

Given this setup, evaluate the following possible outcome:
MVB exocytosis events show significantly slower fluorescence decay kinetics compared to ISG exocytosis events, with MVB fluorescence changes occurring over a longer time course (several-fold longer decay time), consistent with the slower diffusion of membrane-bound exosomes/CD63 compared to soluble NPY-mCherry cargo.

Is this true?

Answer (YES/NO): YES